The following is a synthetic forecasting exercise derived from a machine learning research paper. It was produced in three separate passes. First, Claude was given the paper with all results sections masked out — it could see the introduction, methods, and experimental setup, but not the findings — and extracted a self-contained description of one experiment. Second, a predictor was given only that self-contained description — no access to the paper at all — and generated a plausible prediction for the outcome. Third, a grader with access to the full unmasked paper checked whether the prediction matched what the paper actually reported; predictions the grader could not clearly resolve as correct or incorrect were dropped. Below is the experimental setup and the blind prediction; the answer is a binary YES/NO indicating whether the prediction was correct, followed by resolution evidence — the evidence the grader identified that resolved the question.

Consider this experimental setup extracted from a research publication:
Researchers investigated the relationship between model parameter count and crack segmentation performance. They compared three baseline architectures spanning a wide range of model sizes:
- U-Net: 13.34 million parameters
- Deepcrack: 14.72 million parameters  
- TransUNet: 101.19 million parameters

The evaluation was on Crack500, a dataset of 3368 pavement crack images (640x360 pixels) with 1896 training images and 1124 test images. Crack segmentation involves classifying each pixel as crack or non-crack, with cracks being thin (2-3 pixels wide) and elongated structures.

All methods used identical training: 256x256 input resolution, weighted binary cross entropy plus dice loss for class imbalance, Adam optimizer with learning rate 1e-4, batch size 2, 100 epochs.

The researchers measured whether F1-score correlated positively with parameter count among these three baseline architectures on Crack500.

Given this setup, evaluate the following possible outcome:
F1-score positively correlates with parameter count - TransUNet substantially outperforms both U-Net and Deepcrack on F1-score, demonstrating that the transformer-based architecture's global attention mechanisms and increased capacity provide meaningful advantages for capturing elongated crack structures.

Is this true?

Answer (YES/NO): NO